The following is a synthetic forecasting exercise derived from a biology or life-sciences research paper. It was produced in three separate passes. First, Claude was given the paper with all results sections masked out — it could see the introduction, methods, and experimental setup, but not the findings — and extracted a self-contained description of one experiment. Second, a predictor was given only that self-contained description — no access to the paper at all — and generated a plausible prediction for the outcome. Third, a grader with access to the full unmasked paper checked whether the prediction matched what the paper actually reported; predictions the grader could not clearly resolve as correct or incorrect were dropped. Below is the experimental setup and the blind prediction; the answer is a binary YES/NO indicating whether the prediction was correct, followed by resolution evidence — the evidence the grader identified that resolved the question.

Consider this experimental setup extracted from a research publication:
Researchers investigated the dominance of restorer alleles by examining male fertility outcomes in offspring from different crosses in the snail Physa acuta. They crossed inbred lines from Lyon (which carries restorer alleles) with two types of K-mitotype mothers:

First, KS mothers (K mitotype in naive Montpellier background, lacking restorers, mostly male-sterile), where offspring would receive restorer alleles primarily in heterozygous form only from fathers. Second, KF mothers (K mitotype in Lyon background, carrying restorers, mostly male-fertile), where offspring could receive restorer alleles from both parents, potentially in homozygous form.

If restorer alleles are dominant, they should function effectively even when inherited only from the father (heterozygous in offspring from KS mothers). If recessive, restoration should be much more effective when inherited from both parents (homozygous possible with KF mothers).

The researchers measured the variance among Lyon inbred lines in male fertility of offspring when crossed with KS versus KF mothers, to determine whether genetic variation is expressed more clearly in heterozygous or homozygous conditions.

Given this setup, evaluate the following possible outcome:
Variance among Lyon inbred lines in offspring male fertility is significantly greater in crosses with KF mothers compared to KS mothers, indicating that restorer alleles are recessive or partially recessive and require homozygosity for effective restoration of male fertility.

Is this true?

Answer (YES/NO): NO